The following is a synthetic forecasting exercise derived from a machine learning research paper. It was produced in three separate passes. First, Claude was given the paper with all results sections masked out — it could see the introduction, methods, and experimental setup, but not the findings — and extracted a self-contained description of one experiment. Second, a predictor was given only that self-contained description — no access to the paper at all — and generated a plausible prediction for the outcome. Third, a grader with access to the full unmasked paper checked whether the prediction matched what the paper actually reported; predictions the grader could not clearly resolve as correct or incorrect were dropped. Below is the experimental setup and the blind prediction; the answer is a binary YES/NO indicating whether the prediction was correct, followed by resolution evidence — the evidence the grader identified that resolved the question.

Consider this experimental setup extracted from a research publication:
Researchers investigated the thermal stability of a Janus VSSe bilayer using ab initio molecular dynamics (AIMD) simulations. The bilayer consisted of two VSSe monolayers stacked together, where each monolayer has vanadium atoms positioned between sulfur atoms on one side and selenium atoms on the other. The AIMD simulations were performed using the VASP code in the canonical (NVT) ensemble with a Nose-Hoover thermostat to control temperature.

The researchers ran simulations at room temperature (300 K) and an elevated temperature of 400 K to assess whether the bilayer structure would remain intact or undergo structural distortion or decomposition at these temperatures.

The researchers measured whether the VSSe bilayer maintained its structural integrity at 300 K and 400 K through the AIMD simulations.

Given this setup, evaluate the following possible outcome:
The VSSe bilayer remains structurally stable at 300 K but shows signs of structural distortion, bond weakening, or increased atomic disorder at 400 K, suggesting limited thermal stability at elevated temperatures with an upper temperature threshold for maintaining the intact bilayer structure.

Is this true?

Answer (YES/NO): NO